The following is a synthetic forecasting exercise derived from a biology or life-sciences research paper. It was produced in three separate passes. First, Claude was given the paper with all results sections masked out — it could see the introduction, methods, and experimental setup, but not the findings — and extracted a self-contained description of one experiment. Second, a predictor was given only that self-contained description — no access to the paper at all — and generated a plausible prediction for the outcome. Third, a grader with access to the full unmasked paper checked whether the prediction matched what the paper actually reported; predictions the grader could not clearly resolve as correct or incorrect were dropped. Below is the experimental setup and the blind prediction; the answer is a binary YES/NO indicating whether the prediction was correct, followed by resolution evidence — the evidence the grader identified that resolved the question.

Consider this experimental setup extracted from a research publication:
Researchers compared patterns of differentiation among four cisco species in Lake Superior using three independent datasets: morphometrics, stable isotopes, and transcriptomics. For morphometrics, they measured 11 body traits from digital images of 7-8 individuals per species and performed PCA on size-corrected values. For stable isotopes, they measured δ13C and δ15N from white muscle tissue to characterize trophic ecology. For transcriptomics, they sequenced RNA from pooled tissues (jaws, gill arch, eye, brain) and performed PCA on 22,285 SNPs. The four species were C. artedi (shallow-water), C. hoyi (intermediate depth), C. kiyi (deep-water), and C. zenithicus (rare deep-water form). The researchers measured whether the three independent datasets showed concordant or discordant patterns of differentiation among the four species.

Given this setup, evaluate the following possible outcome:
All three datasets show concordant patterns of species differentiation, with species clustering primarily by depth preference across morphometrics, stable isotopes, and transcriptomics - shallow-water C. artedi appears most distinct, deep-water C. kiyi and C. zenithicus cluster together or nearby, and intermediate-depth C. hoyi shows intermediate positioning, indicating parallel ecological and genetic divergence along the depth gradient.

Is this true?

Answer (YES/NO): NO